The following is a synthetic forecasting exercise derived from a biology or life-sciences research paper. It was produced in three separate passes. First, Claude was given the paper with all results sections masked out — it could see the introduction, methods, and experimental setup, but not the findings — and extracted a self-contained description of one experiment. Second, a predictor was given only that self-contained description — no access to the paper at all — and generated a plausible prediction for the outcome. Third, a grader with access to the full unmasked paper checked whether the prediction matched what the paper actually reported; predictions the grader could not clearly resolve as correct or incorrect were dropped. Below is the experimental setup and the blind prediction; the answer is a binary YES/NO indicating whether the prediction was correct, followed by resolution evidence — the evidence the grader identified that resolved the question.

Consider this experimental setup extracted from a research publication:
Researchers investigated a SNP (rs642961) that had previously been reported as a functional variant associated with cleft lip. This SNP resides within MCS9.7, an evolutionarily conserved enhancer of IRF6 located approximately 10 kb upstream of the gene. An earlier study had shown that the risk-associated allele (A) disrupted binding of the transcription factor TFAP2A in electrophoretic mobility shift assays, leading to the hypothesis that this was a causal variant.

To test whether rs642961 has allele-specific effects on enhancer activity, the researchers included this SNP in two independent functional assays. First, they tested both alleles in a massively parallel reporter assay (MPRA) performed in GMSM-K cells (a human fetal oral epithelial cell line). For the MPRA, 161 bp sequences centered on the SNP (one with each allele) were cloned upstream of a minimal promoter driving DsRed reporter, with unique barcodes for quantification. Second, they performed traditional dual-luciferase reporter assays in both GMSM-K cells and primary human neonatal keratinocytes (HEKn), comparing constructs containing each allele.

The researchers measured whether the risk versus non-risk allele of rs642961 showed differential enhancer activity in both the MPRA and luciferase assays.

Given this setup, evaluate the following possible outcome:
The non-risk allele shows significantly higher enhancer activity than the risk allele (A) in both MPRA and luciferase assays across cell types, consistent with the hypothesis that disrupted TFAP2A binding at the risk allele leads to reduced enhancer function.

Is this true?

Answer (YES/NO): NO